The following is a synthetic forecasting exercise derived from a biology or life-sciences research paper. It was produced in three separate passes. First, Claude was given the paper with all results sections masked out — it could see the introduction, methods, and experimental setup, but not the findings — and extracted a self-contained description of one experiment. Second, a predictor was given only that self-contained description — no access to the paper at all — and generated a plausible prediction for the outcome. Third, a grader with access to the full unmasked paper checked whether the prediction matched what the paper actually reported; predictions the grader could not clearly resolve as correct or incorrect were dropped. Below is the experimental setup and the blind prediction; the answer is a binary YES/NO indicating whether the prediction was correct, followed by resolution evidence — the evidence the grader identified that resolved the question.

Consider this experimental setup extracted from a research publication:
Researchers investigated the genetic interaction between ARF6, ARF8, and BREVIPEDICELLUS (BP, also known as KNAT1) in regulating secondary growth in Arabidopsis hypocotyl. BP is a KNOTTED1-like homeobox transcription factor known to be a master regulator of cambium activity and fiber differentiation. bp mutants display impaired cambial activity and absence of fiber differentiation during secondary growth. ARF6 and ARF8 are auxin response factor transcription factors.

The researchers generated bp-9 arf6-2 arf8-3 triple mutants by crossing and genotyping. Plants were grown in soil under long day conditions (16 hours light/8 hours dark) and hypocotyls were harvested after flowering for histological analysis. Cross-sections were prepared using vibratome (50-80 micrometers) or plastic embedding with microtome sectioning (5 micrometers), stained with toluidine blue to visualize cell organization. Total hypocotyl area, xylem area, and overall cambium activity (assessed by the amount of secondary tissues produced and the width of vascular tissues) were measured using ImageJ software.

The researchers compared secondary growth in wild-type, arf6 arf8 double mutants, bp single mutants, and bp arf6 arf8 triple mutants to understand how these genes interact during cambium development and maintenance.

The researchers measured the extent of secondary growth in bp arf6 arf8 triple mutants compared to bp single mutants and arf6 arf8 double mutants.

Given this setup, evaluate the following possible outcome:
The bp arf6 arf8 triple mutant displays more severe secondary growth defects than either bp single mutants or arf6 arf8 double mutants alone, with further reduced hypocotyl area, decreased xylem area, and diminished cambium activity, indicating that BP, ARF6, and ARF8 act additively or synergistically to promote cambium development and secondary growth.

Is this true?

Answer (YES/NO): YES